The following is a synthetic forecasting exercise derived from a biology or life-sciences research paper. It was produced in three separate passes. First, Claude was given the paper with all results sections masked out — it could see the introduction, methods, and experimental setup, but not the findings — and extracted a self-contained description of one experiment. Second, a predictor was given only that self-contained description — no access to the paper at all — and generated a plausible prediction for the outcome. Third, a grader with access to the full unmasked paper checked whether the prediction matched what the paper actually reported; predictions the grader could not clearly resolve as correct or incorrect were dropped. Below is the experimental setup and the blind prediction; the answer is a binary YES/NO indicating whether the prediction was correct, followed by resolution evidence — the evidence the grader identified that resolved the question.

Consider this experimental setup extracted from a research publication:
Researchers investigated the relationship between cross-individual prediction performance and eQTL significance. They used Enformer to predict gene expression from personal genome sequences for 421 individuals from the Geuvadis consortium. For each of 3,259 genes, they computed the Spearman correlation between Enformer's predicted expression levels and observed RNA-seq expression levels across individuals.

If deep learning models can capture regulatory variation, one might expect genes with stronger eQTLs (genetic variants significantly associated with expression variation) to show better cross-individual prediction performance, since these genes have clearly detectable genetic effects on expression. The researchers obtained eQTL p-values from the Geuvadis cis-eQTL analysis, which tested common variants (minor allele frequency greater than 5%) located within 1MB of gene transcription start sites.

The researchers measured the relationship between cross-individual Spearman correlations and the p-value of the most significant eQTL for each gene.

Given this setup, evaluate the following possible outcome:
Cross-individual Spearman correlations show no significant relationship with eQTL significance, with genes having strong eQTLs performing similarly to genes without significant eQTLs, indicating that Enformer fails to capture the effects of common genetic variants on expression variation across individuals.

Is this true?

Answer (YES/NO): NO